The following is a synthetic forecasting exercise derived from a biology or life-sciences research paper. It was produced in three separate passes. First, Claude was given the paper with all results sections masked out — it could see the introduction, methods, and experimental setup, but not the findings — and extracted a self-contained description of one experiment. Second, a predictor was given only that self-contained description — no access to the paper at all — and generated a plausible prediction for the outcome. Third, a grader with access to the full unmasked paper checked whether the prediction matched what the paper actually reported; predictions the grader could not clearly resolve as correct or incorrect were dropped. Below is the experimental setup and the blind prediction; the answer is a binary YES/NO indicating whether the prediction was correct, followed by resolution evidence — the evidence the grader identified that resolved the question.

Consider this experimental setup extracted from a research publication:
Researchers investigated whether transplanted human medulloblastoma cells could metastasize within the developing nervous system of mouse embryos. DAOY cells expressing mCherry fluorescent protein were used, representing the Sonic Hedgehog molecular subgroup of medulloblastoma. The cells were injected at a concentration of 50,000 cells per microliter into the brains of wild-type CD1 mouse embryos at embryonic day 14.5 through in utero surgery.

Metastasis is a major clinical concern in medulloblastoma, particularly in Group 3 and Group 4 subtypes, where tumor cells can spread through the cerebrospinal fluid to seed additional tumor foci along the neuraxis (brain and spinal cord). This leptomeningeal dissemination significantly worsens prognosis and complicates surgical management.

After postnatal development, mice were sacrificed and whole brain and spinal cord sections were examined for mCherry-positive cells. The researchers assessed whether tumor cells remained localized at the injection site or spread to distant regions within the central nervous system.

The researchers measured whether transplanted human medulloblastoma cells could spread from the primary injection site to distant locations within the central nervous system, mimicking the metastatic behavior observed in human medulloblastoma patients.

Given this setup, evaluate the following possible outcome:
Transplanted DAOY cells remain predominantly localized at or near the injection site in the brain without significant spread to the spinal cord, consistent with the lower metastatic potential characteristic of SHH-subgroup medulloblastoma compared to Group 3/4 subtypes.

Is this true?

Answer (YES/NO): NO